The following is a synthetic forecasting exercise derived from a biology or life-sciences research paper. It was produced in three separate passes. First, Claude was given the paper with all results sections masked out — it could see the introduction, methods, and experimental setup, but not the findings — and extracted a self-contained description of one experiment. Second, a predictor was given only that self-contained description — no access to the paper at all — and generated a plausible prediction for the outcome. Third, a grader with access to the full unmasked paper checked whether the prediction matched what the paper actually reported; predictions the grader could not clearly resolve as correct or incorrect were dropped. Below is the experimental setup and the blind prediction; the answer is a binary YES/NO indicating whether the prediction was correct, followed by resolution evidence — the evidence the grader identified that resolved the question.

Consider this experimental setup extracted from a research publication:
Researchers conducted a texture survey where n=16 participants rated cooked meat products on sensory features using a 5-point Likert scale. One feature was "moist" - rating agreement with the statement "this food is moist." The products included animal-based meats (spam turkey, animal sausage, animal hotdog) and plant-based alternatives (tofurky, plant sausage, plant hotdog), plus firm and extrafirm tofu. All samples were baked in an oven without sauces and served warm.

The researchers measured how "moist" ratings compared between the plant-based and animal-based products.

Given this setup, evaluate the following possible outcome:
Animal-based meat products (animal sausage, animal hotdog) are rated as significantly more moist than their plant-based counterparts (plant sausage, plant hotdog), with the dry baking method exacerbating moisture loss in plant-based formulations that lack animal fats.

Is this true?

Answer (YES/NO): NO